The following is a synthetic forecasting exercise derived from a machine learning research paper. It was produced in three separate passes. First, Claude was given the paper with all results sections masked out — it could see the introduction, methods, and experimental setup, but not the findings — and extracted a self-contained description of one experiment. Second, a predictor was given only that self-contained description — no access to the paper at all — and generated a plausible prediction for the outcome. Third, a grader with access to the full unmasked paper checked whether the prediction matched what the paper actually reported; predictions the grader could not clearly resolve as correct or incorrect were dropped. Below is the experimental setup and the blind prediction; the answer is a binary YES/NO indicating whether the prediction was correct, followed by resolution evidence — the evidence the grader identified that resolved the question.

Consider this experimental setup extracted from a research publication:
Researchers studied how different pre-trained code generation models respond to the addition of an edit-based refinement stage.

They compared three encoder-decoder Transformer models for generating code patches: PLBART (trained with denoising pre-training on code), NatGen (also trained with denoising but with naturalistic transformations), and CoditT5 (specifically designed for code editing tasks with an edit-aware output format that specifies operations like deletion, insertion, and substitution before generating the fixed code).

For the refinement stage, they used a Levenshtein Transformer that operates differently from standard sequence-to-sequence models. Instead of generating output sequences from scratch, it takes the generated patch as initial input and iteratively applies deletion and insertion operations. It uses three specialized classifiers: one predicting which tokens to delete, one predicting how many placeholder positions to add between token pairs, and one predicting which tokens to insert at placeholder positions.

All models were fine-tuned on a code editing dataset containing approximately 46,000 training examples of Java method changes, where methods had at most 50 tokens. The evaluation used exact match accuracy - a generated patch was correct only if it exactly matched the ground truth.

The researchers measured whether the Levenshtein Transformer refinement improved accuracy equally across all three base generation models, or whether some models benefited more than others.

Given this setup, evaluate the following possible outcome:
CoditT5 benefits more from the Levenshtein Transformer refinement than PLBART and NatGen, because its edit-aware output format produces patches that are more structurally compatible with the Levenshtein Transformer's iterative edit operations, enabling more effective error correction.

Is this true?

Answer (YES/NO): NO